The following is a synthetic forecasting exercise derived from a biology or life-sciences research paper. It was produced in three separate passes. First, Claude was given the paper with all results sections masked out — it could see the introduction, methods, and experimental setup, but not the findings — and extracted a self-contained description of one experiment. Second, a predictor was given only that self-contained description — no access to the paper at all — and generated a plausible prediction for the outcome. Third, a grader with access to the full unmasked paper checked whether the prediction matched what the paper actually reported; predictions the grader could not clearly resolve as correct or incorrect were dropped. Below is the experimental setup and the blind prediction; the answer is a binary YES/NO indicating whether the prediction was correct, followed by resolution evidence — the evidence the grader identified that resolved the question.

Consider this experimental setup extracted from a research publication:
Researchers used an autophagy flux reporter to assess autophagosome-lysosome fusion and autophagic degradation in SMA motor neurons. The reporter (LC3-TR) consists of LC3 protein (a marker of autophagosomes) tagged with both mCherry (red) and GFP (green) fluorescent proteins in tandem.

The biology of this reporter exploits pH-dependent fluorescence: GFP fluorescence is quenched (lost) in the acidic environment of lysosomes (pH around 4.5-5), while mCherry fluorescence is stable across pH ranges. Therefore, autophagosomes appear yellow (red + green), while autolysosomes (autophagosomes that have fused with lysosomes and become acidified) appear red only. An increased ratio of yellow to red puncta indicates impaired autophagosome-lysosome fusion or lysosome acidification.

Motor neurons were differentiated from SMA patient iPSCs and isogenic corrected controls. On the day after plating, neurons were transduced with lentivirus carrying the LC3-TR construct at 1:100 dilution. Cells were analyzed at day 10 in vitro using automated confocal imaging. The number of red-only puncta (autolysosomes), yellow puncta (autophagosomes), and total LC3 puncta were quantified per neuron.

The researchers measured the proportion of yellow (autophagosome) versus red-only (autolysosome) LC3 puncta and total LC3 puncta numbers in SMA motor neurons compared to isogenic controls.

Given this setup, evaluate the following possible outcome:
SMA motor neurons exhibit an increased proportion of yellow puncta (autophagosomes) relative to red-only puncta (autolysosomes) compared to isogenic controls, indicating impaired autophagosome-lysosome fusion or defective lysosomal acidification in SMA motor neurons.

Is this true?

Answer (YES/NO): YES